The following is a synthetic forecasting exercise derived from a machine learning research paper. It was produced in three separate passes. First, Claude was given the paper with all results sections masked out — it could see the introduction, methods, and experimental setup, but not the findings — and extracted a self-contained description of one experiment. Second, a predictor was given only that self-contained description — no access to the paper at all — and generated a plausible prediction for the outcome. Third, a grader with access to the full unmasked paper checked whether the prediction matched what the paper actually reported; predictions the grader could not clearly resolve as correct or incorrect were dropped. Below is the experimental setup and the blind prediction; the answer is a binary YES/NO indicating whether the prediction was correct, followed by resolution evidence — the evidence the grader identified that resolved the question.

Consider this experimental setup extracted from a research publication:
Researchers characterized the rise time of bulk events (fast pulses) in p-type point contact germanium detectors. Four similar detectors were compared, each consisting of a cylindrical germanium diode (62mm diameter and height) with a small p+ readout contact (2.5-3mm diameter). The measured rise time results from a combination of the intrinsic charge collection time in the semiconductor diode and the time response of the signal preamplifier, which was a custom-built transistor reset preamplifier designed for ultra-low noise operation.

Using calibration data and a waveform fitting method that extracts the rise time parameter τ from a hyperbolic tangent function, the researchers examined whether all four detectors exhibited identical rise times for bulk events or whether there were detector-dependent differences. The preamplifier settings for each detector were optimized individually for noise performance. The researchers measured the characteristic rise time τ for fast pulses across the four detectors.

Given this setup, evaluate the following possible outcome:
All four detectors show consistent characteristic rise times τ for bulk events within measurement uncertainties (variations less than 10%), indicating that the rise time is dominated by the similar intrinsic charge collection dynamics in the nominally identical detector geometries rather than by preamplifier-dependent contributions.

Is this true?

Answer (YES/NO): NO